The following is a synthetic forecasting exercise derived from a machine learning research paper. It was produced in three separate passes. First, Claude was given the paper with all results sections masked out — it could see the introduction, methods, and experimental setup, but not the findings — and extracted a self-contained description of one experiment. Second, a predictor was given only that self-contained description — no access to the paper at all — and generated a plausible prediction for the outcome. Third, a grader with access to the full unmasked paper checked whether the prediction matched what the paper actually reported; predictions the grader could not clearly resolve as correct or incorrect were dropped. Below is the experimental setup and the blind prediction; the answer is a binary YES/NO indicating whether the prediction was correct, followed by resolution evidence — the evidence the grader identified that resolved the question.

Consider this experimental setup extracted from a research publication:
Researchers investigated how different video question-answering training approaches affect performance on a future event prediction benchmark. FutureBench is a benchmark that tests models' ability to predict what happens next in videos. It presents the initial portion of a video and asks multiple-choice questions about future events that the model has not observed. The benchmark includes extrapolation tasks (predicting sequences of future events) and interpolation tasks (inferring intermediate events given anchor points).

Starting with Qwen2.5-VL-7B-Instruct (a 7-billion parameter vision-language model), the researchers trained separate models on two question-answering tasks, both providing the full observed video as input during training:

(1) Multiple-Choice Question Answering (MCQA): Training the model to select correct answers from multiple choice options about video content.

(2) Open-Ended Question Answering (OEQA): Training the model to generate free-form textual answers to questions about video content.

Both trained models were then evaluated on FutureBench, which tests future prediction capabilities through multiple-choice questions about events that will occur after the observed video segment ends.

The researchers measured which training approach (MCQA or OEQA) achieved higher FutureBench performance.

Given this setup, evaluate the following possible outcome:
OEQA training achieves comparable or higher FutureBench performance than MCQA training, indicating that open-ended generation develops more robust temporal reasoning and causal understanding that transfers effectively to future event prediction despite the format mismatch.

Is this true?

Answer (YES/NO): NO